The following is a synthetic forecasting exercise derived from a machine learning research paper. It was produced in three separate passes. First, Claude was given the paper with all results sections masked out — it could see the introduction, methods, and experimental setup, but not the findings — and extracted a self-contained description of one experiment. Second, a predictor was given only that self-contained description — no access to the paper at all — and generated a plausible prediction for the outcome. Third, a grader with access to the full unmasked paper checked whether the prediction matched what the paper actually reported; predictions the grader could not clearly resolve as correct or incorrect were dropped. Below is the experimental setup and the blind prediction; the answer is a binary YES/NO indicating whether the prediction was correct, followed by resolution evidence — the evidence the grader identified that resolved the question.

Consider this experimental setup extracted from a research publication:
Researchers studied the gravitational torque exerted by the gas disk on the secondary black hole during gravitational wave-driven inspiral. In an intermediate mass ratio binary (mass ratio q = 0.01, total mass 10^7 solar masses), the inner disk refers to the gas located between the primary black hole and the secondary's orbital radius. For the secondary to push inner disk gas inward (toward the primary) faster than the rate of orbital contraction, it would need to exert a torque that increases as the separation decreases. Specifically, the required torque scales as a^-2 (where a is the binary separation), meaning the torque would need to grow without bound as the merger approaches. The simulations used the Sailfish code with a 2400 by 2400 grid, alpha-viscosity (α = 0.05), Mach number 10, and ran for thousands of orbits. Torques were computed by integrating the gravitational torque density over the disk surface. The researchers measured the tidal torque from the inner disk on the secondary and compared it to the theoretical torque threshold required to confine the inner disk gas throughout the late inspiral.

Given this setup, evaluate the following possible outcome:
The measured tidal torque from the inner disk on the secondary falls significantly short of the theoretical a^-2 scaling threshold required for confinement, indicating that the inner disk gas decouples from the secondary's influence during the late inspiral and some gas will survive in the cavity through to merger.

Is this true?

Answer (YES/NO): NO